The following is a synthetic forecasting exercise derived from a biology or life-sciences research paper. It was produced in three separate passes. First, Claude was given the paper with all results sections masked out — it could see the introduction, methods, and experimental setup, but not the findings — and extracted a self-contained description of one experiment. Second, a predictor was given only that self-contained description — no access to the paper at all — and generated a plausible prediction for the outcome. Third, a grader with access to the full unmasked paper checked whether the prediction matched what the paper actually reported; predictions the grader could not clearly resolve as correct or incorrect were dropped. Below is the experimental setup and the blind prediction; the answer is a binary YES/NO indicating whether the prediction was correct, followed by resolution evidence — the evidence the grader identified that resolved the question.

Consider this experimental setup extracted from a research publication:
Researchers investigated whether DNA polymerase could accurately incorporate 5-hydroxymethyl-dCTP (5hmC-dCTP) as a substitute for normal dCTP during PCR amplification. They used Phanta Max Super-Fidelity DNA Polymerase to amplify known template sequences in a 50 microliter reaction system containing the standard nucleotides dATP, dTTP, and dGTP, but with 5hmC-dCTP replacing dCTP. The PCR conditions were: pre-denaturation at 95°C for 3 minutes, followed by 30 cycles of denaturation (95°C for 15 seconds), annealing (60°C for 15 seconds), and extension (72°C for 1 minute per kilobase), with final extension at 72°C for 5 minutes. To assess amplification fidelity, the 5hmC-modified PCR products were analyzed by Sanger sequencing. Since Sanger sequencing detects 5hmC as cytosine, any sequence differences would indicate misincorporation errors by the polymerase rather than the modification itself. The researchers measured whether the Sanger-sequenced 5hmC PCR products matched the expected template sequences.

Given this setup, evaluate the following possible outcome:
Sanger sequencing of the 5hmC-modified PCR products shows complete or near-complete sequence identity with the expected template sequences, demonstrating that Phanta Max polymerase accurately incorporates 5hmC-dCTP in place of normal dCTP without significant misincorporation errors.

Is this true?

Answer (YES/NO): YES